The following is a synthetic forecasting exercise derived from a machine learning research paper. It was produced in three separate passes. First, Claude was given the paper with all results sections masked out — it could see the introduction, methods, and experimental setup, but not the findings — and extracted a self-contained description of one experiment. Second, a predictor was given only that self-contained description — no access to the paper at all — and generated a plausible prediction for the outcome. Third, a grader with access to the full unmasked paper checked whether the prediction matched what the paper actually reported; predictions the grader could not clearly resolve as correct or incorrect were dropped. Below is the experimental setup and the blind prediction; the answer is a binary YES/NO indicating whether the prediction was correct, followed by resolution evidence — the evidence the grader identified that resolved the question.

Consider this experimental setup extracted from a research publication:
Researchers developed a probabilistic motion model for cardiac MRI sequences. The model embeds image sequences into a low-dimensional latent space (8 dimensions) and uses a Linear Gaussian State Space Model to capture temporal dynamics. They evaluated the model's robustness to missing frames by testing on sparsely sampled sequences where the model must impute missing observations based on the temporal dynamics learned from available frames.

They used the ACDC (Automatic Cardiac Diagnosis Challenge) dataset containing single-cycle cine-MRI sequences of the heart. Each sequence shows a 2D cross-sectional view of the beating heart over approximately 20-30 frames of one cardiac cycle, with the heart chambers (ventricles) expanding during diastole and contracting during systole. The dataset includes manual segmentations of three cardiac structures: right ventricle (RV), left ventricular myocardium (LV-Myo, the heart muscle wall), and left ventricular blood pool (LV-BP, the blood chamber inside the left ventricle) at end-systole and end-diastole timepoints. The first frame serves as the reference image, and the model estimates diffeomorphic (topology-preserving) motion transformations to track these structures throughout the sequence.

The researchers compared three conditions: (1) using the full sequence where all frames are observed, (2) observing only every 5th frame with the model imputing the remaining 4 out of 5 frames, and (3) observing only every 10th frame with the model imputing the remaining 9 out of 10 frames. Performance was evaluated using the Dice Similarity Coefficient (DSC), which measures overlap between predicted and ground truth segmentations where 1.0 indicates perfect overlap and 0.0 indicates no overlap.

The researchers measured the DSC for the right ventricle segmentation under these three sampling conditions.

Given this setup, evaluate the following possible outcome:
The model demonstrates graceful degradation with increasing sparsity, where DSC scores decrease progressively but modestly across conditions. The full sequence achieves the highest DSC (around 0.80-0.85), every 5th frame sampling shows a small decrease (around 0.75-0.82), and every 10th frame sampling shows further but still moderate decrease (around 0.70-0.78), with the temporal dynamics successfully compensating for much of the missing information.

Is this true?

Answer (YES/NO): NO